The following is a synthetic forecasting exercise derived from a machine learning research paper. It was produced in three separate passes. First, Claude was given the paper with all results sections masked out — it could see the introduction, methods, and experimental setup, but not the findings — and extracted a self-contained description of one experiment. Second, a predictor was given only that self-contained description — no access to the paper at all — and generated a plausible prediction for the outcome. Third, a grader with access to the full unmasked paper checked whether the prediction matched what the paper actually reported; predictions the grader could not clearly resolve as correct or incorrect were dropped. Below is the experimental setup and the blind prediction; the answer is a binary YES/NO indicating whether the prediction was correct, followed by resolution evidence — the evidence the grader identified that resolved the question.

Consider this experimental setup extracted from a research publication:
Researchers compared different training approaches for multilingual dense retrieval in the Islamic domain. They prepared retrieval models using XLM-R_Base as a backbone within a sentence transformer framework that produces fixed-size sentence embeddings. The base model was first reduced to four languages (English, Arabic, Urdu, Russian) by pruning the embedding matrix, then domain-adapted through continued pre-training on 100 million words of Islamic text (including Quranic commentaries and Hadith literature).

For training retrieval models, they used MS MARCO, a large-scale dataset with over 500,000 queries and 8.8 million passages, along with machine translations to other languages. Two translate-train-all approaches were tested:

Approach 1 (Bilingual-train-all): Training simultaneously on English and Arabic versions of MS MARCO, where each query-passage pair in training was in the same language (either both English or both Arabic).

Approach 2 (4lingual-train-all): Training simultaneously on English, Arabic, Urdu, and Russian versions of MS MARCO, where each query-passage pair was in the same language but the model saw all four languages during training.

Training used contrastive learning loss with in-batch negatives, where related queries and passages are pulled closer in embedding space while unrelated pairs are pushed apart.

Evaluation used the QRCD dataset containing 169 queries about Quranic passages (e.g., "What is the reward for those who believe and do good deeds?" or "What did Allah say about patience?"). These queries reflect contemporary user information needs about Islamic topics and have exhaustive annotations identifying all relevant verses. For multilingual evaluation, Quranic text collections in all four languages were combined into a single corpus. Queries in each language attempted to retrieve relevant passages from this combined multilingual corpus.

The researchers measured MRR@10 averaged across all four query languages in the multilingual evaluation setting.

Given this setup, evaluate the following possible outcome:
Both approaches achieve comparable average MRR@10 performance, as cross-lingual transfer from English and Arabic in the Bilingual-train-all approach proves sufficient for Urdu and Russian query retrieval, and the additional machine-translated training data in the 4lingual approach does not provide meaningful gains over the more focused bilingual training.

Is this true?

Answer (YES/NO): NO